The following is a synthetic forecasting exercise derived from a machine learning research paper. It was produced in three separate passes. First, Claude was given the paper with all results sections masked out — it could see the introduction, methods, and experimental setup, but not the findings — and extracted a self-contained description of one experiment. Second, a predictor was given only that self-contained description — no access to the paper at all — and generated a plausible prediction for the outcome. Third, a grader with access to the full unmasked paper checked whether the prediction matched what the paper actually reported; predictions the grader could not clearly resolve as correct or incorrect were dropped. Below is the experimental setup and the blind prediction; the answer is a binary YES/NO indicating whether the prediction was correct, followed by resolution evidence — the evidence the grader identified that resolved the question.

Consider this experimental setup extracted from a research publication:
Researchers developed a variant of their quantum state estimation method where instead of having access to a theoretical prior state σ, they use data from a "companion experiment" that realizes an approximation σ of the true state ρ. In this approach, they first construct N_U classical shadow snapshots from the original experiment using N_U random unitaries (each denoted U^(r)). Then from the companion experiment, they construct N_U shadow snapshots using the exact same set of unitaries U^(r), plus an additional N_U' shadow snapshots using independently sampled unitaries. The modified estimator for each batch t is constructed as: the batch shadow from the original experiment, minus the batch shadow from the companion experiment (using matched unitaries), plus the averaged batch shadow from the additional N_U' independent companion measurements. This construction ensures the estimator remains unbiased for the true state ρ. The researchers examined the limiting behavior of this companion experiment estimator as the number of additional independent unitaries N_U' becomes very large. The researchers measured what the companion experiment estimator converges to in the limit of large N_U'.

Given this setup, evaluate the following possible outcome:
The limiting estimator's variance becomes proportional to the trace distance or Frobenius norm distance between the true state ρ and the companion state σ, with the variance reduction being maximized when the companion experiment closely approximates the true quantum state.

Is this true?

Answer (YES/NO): NO